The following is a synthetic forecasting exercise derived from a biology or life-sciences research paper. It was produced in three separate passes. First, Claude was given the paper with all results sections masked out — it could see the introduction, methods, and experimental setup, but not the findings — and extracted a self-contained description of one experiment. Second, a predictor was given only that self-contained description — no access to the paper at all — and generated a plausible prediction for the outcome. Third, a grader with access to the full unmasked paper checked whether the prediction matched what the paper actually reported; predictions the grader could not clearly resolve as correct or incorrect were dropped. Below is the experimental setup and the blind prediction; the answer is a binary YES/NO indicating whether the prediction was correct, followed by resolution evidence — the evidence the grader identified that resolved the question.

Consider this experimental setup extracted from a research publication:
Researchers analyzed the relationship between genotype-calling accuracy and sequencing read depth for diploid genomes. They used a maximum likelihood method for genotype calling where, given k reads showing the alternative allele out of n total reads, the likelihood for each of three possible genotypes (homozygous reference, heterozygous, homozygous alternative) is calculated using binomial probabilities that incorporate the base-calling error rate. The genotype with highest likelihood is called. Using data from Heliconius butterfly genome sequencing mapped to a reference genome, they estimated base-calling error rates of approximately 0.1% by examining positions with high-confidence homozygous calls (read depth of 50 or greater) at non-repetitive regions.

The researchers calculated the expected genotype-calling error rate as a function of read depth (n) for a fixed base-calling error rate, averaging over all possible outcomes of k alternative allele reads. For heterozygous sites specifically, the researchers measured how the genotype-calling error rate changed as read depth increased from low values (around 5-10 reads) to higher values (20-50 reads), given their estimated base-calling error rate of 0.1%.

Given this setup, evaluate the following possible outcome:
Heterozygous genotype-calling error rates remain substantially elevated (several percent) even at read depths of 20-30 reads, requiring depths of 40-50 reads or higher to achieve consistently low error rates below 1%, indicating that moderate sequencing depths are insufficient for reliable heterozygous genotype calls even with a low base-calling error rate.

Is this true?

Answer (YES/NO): NO